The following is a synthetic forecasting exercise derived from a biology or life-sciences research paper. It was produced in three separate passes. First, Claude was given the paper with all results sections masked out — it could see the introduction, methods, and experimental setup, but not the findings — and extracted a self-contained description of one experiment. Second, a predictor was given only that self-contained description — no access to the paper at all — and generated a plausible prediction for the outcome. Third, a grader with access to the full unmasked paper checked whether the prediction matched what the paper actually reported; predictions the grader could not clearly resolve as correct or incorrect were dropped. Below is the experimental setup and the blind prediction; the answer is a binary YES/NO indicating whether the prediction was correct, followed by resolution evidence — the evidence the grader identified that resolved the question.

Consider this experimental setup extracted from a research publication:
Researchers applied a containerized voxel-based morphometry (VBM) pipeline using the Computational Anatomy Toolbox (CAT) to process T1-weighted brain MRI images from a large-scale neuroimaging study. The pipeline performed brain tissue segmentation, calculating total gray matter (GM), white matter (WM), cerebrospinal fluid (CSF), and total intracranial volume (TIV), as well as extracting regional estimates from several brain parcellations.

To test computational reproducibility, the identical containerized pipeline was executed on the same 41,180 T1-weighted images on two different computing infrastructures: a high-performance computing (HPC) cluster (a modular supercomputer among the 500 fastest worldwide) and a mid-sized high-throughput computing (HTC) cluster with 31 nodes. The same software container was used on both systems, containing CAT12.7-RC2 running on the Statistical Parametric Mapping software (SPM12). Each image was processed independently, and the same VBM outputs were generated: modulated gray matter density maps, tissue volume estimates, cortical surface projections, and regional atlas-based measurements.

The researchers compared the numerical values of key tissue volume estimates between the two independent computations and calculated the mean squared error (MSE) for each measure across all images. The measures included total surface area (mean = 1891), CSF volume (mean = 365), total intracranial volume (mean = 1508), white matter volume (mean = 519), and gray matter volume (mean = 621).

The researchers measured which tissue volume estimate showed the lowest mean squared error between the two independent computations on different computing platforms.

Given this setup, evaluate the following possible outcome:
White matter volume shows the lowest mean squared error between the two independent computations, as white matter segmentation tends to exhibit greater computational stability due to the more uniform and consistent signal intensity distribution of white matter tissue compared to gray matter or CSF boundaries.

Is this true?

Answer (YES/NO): NO